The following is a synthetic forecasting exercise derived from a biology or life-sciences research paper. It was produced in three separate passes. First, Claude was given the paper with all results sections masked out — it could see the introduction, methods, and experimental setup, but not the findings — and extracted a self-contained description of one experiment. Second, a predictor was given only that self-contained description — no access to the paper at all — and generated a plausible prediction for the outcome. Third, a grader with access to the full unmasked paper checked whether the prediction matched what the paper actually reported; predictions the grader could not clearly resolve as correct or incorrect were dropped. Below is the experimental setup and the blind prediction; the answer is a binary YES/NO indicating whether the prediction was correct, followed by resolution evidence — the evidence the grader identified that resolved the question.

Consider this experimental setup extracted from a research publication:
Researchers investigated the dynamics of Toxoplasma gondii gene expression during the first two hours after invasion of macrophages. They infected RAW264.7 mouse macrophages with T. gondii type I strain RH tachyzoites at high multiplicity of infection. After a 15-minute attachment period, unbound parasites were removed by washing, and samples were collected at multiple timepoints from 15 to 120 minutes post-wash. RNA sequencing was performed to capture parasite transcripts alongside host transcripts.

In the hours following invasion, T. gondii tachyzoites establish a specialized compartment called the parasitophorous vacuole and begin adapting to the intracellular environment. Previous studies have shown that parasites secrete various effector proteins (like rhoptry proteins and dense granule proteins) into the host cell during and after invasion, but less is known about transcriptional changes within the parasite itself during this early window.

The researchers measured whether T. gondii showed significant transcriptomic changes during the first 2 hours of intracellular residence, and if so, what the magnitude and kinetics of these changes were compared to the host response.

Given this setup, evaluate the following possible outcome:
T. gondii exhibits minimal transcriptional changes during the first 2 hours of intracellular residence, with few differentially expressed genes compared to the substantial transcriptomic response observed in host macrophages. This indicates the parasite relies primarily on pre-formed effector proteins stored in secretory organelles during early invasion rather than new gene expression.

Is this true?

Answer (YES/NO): YES